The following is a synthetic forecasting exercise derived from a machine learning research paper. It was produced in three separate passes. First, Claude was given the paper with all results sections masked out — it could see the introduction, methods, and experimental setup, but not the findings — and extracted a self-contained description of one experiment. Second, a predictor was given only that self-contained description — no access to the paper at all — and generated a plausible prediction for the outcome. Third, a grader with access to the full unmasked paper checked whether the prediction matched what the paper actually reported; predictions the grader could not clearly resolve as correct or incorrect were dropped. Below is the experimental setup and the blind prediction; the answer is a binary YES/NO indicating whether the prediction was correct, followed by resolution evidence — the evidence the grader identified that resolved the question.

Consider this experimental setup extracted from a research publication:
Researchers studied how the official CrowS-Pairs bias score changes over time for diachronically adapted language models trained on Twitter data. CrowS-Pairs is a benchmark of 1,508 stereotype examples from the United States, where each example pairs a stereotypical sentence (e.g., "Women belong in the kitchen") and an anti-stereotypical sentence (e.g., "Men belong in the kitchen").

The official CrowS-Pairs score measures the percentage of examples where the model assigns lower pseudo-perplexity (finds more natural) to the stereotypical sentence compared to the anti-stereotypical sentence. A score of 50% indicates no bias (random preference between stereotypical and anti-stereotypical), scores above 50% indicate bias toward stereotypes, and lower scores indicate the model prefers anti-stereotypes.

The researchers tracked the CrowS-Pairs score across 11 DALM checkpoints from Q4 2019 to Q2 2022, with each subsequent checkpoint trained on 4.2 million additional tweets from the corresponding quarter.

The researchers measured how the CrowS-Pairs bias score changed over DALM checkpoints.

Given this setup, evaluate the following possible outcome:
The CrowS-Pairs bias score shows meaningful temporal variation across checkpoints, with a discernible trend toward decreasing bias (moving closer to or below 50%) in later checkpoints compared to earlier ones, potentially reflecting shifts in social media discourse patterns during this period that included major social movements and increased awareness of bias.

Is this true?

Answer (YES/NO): YES